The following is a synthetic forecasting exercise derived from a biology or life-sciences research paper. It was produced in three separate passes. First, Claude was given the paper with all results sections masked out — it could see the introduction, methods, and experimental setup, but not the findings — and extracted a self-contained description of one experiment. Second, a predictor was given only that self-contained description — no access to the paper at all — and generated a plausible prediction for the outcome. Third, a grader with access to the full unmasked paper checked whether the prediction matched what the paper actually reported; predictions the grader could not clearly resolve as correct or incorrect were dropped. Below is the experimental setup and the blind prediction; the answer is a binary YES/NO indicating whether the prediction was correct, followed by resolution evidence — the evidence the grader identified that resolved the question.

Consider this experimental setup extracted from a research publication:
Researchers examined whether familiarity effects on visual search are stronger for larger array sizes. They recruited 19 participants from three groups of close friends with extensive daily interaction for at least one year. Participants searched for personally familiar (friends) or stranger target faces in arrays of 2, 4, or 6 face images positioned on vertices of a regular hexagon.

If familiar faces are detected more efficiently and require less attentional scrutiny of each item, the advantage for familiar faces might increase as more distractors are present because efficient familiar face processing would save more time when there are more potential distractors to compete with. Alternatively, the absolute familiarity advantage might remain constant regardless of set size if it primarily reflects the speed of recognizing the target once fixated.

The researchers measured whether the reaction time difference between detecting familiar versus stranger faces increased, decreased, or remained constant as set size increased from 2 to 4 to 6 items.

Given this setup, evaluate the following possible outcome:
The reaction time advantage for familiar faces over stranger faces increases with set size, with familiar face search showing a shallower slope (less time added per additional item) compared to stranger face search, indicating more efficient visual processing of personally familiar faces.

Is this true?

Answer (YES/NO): NO